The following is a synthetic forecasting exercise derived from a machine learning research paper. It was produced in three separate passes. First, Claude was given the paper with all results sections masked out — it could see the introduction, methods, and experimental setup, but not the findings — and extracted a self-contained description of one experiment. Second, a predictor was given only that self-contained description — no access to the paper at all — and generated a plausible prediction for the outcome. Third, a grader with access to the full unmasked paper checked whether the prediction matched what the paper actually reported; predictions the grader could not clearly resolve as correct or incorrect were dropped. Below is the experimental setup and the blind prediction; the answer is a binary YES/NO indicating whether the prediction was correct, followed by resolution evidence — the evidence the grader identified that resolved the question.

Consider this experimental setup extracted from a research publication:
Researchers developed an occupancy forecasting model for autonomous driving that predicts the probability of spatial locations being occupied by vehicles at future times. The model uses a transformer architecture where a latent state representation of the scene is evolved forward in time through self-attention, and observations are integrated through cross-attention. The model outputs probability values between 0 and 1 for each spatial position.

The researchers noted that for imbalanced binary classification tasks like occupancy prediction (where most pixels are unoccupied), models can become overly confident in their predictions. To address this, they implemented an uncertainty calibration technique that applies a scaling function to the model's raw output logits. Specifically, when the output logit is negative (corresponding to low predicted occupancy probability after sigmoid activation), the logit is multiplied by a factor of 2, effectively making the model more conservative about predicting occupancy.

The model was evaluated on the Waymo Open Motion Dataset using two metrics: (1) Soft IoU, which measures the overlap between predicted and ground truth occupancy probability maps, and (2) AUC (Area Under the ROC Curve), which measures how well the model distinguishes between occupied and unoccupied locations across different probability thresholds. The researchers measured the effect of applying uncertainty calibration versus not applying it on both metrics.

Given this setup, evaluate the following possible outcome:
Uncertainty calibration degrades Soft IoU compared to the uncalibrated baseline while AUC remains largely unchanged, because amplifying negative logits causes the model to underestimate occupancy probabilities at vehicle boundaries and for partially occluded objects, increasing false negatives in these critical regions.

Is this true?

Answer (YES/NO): NO